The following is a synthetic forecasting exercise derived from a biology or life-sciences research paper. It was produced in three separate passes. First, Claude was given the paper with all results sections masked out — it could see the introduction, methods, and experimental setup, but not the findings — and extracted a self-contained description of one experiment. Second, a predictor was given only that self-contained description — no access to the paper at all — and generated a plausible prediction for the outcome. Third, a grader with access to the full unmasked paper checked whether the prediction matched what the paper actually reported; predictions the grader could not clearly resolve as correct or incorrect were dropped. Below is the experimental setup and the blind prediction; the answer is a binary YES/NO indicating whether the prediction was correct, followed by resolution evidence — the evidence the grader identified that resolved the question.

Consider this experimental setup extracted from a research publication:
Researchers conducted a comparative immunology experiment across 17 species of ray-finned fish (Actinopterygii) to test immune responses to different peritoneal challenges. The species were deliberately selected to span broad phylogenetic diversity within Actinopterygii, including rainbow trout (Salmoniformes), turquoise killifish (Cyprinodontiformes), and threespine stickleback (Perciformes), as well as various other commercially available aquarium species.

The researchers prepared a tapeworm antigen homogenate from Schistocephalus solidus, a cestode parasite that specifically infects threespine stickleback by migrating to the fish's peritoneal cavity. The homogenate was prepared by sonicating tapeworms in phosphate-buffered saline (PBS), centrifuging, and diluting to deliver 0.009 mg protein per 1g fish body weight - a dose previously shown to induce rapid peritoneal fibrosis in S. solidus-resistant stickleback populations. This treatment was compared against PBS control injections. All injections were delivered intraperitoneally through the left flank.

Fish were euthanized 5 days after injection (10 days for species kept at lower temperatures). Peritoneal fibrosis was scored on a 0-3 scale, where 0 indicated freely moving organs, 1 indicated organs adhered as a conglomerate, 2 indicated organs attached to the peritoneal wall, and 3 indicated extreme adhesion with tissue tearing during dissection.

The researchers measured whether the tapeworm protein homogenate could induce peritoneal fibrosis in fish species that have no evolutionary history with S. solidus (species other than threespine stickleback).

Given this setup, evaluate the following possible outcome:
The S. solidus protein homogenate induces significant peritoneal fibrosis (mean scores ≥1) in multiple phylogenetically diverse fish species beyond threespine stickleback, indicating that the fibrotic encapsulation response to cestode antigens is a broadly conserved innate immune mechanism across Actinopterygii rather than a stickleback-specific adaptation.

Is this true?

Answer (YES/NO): NO